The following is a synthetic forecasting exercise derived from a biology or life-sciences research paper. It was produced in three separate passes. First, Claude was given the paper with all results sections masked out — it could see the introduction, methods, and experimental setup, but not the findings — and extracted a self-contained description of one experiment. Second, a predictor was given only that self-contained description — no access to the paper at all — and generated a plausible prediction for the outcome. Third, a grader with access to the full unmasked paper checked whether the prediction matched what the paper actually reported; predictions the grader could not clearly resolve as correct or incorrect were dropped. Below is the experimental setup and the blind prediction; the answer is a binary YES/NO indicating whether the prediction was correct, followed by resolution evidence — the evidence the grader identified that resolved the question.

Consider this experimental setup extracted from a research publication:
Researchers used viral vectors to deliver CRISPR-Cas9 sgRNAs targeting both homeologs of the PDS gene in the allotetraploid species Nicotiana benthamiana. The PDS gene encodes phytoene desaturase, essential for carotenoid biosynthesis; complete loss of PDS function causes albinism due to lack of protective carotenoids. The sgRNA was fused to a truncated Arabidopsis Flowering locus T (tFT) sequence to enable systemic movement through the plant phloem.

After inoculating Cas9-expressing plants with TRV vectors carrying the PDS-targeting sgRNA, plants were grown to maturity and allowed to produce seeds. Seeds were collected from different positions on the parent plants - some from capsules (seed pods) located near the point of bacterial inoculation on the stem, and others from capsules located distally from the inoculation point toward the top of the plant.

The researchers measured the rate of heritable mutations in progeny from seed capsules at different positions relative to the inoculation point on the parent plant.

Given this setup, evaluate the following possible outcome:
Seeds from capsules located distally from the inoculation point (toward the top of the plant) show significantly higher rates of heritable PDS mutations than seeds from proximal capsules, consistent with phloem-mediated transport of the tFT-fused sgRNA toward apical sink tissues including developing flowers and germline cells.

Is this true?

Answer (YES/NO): YES